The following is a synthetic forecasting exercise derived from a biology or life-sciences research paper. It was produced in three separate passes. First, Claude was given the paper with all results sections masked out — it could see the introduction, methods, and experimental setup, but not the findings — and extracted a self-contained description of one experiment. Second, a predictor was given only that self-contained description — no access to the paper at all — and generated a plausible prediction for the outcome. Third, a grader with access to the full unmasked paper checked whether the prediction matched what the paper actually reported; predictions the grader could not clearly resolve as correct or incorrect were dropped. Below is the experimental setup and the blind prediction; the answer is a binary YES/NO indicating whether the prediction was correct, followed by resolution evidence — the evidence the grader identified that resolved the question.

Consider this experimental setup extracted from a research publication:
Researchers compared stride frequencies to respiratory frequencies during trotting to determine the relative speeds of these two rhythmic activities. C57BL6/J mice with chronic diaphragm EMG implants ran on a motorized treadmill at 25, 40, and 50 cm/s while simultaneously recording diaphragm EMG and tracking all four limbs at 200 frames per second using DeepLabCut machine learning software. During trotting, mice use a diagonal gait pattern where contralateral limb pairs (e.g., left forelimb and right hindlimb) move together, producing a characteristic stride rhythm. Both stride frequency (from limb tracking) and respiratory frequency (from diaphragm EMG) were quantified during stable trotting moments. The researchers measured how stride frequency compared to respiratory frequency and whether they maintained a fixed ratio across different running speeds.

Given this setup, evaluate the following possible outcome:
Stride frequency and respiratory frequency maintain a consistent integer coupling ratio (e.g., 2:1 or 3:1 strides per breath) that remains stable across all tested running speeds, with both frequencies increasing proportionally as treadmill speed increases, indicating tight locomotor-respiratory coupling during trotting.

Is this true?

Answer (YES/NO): NO